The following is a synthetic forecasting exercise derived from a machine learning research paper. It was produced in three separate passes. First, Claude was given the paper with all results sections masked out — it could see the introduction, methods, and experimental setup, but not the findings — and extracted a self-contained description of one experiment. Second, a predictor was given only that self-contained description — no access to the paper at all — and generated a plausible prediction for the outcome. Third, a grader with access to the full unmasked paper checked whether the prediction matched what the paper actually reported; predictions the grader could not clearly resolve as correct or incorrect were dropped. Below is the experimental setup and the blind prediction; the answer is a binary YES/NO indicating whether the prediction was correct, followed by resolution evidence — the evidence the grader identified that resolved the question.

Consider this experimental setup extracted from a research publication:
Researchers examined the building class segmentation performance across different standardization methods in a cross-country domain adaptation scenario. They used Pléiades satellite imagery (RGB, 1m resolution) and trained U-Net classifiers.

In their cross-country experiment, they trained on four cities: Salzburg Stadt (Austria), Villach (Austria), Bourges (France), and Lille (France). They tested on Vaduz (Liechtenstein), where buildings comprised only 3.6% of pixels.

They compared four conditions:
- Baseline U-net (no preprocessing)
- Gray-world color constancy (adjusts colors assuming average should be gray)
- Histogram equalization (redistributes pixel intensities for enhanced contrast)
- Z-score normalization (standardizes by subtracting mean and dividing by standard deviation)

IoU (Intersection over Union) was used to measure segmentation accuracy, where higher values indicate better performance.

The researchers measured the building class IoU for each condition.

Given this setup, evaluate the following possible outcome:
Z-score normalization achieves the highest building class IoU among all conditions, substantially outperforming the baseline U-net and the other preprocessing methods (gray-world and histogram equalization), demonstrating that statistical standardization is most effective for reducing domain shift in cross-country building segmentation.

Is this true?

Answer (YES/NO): NO